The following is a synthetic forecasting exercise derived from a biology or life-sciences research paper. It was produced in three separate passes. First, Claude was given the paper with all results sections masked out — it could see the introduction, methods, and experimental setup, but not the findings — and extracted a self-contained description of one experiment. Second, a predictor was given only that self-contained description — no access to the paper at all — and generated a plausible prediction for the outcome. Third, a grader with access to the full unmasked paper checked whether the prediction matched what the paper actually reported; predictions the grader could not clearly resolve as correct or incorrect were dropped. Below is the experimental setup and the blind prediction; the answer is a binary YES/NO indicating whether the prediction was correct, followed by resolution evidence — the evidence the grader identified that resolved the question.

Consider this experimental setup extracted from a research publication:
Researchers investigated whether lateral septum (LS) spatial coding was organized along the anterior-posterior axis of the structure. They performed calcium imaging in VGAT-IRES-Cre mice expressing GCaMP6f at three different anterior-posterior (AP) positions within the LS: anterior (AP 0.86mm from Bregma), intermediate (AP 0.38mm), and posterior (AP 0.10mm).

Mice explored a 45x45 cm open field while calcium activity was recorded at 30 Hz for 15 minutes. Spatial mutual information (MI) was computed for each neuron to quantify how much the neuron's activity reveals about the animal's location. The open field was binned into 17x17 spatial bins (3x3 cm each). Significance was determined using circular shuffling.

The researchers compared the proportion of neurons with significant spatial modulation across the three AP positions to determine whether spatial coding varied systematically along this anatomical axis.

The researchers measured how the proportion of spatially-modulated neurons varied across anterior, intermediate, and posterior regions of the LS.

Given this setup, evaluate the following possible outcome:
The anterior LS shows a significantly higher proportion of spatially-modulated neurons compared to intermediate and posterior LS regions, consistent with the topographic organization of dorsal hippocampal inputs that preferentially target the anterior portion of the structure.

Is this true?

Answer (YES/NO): NO